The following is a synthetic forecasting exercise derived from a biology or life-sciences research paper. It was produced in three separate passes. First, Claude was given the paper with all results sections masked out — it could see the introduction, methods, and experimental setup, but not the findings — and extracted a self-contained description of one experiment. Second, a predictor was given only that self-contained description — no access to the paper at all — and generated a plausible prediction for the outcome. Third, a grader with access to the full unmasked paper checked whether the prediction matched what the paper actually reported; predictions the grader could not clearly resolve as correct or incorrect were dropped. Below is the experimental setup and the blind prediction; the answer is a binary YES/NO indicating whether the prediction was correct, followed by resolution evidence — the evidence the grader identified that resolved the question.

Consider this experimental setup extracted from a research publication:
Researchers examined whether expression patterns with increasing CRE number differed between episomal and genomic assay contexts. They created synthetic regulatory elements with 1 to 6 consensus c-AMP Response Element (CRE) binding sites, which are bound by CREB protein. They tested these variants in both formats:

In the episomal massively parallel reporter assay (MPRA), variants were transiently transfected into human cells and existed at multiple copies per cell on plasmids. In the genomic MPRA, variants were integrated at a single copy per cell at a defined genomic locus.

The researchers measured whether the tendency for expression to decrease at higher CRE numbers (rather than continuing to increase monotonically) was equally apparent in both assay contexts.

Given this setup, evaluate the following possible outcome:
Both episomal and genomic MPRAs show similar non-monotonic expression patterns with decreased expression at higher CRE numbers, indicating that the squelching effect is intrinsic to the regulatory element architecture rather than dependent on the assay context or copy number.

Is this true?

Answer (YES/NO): NO